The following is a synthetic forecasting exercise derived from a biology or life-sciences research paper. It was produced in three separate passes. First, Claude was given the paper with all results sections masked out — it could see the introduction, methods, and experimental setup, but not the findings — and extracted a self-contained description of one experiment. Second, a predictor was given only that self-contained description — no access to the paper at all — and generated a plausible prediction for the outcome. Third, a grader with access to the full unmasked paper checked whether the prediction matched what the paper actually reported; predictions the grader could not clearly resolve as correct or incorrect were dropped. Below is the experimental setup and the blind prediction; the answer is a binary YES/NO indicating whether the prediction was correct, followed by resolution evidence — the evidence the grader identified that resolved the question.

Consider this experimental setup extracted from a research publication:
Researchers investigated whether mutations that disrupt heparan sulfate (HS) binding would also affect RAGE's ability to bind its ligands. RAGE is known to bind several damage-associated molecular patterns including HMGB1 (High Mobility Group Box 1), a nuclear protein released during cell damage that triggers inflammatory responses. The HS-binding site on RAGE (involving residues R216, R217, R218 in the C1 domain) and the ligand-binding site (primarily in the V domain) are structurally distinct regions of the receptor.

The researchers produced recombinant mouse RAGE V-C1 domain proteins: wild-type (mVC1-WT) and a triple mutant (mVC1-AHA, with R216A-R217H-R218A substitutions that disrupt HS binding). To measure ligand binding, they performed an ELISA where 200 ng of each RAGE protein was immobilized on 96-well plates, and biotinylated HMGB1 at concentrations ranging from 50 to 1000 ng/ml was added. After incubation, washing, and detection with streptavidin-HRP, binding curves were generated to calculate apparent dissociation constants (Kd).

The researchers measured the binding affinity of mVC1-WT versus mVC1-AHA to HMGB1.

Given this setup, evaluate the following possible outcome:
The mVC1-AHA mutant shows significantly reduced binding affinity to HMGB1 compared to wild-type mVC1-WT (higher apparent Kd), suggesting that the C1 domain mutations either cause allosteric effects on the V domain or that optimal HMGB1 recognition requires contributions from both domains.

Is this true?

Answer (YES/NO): NO